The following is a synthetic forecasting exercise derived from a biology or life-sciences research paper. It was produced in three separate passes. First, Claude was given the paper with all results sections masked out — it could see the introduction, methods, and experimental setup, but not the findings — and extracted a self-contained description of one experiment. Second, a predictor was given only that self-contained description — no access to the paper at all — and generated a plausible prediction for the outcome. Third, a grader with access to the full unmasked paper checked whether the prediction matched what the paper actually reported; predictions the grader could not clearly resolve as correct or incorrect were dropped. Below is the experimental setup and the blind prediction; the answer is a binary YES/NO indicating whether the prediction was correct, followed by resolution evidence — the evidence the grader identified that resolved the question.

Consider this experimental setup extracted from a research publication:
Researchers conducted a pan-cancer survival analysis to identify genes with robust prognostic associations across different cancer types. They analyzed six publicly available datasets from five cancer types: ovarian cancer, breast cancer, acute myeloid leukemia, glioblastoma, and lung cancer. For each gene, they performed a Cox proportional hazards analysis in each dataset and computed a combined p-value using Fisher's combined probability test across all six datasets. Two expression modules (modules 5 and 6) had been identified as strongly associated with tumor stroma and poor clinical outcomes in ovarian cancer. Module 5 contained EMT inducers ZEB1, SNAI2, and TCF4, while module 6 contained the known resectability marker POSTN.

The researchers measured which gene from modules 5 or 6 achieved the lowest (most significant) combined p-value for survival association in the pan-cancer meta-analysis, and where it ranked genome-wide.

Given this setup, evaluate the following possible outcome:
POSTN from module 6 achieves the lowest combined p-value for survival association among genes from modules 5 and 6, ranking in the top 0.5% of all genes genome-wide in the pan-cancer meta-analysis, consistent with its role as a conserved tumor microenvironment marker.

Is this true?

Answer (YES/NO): NO